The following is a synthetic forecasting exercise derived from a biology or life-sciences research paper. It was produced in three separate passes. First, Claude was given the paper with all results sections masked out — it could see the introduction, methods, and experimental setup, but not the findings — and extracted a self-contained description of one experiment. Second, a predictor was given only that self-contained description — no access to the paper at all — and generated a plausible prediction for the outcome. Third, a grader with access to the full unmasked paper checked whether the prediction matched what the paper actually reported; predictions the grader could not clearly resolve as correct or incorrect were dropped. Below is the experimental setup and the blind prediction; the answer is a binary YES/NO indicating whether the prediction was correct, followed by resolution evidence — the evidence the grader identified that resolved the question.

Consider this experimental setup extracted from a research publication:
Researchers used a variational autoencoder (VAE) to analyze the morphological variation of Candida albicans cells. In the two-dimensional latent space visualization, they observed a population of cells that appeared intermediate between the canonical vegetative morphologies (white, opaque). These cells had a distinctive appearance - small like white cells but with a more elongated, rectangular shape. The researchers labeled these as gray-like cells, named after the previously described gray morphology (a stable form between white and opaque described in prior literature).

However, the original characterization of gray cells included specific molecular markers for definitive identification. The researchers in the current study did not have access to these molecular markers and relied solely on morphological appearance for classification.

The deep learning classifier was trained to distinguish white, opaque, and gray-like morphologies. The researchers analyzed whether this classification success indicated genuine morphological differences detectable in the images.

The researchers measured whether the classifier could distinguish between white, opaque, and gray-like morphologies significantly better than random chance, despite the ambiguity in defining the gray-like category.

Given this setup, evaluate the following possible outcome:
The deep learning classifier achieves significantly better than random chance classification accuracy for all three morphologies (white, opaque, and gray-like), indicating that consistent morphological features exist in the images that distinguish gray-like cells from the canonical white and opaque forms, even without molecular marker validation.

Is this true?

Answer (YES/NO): YES